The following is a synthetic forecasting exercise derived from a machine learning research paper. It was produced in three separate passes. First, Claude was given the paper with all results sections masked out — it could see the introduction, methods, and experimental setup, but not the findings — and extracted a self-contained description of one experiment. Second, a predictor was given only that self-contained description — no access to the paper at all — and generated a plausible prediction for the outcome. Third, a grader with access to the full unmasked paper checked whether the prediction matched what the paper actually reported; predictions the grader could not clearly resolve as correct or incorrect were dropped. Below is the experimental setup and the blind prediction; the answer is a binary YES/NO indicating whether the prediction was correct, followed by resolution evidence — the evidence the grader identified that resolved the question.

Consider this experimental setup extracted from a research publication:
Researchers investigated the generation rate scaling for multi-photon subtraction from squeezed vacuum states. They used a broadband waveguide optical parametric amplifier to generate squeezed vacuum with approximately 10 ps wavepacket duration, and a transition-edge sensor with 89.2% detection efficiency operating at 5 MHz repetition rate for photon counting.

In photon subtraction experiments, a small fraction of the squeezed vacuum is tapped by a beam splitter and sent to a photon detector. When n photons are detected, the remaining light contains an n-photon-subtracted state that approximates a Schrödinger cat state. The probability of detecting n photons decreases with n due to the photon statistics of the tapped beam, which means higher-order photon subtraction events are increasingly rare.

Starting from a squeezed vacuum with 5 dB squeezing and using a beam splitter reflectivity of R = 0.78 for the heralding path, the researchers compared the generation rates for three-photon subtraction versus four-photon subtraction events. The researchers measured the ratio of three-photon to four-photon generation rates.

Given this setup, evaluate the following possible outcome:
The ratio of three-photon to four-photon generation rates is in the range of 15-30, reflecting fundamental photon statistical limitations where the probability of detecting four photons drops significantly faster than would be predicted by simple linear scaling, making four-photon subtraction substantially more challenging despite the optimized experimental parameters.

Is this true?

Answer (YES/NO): NO